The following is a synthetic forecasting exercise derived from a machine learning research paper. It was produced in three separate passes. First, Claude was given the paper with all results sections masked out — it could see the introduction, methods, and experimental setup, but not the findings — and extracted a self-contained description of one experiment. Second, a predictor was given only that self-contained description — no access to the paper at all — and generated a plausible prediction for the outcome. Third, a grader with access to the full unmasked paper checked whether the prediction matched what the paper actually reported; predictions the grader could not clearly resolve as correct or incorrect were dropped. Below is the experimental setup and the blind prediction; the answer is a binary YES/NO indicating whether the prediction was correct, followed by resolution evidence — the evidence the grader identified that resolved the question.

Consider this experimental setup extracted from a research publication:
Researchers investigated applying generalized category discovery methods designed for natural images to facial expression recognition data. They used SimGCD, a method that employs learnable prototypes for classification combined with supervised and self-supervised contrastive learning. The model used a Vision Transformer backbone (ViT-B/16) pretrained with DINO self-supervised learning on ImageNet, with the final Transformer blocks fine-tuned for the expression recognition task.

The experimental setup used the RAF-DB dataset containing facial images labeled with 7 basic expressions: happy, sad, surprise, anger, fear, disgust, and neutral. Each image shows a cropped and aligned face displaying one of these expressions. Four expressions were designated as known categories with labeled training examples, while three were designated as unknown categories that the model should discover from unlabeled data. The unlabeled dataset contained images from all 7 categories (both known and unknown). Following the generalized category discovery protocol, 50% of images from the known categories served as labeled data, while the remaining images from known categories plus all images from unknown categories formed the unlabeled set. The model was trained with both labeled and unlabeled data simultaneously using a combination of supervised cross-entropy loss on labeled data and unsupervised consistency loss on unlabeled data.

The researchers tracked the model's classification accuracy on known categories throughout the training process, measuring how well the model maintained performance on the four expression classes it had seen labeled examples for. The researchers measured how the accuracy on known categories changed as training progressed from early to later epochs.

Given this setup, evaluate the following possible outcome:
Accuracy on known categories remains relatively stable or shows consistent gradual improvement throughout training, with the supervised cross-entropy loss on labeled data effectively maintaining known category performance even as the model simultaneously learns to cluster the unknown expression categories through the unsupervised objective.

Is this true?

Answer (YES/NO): NO